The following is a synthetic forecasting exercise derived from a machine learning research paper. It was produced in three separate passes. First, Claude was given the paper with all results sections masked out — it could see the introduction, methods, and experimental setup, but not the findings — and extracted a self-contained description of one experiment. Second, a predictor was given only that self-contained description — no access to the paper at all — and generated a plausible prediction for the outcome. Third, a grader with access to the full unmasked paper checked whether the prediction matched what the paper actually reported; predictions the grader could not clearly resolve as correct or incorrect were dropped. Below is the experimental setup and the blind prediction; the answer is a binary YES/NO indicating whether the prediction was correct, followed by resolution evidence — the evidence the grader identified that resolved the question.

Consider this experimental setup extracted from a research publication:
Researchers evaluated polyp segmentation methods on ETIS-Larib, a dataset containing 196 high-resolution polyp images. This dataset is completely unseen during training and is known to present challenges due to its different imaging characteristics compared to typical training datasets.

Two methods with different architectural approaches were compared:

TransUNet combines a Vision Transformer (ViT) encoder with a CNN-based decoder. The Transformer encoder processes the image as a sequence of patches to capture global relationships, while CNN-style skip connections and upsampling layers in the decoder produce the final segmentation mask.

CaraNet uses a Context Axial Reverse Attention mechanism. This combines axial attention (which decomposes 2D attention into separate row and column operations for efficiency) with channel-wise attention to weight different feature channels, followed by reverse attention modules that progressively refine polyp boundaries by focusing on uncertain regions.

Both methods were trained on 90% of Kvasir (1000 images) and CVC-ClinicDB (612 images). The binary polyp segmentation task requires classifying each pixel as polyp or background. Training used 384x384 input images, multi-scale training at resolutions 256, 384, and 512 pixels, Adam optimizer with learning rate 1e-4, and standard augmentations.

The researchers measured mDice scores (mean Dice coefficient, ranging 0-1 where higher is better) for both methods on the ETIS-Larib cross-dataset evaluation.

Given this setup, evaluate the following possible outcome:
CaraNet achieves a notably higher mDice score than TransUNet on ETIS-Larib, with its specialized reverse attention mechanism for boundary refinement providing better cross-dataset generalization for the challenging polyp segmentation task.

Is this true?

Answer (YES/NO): NO